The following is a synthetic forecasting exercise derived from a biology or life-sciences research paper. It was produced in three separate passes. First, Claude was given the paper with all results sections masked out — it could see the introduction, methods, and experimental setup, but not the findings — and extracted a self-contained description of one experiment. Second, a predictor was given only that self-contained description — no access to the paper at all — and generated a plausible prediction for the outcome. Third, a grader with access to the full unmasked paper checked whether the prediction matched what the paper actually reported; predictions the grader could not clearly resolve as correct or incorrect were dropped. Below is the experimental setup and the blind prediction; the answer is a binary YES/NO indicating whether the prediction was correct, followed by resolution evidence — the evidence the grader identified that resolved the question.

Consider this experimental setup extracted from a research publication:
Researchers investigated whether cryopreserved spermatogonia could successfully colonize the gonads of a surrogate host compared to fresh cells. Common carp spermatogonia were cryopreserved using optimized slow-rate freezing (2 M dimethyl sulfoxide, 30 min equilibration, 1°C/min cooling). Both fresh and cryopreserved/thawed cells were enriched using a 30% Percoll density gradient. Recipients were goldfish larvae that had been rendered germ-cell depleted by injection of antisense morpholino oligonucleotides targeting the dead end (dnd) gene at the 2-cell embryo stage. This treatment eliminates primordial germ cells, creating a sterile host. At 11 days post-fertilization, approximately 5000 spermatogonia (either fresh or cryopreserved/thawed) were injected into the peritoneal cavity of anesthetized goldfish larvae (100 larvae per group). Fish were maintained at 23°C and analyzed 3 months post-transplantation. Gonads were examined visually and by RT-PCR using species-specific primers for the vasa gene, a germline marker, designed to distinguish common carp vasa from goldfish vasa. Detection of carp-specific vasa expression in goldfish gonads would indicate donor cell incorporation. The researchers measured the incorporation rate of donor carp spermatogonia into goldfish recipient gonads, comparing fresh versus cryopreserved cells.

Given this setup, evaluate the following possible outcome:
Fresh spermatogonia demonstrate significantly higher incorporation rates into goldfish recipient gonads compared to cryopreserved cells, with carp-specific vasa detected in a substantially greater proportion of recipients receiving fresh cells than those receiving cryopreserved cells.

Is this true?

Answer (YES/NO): NO